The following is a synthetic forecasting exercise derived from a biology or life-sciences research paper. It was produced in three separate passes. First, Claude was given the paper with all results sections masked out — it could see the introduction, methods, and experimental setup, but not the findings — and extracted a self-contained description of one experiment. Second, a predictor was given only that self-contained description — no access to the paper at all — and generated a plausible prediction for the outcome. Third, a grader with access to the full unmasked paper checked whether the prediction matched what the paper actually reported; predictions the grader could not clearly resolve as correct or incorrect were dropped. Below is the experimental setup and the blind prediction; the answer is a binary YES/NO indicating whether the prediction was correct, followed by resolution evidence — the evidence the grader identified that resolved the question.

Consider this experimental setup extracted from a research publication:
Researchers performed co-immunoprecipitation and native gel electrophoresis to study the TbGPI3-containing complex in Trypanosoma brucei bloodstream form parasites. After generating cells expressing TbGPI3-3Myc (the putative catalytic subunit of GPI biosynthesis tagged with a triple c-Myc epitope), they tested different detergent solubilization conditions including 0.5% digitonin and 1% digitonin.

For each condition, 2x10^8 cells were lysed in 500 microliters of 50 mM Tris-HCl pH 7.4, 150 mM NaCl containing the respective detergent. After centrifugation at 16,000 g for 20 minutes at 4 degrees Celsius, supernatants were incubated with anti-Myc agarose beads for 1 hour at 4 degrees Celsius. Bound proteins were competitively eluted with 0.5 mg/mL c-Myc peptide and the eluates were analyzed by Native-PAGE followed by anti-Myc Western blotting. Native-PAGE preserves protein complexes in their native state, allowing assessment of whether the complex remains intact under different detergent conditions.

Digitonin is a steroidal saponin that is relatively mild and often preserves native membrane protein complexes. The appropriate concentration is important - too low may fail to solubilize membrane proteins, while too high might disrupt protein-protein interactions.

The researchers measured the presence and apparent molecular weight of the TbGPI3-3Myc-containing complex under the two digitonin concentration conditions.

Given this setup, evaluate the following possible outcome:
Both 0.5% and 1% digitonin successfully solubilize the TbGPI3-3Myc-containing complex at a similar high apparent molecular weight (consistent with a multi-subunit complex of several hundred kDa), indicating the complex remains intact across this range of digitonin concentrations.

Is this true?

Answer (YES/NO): YES